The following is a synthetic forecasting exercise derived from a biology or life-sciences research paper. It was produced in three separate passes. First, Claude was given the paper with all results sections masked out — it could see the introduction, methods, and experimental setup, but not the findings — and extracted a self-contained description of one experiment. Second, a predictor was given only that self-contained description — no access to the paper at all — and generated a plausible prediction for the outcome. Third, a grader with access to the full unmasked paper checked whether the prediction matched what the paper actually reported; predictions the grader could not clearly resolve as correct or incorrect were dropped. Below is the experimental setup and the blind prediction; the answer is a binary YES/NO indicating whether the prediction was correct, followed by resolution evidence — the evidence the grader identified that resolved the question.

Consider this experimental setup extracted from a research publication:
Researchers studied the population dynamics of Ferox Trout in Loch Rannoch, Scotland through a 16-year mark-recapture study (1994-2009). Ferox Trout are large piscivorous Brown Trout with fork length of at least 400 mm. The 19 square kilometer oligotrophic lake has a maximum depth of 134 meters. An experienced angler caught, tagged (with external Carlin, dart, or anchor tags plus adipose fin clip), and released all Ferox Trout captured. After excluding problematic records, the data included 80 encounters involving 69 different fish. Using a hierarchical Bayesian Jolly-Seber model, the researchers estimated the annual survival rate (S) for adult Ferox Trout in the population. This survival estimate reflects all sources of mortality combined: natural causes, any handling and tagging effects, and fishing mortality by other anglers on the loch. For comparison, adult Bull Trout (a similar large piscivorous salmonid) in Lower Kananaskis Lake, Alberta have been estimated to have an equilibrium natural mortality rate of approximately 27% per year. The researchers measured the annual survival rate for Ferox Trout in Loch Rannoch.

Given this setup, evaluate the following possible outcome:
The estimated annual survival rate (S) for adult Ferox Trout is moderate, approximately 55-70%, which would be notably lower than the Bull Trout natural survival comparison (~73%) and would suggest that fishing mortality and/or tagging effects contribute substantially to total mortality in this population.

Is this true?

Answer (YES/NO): NO